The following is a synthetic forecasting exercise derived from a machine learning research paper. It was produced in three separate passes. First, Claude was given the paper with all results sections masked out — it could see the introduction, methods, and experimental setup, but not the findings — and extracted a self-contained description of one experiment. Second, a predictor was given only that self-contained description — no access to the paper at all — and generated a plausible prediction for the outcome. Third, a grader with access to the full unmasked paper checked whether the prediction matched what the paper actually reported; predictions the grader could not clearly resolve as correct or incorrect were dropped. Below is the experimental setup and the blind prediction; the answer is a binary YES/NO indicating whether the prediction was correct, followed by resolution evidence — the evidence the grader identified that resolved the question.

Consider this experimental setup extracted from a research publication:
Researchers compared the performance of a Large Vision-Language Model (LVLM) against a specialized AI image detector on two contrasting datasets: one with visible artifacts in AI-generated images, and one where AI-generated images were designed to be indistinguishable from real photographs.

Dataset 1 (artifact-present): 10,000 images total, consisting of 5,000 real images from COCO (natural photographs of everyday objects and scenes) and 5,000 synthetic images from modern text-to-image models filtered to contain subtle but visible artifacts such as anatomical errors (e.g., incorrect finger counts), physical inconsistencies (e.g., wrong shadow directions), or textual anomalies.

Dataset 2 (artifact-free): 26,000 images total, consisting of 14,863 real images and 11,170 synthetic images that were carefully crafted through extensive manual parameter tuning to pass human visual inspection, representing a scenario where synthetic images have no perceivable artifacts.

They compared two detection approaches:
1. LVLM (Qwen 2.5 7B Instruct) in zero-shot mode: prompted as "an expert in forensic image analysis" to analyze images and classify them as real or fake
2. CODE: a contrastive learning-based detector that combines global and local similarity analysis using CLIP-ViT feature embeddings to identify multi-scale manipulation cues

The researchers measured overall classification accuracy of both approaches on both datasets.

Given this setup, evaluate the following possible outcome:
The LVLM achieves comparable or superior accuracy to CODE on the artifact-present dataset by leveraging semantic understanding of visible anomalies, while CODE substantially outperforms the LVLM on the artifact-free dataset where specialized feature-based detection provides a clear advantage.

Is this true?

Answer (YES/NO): YES